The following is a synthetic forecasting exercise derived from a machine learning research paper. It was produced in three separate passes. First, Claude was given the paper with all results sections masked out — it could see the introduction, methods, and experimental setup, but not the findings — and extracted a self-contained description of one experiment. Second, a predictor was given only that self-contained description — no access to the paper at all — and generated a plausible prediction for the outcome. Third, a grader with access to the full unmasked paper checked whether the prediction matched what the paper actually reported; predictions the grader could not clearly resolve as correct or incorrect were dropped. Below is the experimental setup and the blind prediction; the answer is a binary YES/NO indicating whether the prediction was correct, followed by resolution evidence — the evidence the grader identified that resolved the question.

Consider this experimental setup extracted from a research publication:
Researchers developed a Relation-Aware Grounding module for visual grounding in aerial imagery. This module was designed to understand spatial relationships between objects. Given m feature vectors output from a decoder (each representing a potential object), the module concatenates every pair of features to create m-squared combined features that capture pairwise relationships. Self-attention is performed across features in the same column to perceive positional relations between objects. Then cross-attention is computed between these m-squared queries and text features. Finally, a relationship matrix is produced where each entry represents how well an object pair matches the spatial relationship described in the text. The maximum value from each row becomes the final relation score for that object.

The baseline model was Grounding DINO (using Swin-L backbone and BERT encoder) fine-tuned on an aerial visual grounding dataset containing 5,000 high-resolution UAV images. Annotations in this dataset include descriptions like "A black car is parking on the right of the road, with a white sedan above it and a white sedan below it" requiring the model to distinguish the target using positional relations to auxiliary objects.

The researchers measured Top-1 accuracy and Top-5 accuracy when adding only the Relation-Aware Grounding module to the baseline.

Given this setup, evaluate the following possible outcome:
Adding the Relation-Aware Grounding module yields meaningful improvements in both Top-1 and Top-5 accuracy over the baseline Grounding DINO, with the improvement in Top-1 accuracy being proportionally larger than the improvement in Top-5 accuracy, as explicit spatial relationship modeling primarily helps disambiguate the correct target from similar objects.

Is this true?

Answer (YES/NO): NO